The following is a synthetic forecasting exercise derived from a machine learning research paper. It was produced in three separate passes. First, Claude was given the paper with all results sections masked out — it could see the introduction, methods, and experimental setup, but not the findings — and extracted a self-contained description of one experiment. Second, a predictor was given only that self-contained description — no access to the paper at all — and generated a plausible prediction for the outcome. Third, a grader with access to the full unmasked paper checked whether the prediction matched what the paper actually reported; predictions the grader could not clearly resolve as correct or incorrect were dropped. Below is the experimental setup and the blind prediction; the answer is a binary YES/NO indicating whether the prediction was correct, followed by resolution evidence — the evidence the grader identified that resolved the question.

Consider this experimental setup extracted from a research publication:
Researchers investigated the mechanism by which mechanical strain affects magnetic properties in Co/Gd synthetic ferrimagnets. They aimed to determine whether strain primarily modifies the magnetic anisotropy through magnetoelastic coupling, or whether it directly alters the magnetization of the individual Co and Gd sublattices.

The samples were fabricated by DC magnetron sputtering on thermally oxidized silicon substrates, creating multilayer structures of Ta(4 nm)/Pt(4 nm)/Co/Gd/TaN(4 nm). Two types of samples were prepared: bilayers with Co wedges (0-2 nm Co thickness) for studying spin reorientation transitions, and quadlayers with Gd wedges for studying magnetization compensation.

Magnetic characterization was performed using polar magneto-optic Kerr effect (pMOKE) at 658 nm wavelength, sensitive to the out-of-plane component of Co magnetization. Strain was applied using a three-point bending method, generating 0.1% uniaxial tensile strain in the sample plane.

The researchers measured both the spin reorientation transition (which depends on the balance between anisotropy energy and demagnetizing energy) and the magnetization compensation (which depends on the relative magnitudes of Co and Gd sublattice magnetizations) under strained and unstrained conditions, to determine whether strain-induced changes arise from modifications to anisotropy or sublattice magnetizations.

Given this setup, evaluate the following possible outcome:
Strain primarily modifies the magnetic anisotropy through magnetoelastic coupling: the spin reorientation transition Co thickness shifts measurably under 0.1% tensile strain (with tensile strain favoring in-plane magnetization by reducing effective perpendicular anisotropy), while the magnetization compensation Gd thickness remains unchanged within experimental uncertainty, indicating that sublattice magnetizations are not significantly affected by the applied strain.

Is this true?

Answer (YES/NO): NO